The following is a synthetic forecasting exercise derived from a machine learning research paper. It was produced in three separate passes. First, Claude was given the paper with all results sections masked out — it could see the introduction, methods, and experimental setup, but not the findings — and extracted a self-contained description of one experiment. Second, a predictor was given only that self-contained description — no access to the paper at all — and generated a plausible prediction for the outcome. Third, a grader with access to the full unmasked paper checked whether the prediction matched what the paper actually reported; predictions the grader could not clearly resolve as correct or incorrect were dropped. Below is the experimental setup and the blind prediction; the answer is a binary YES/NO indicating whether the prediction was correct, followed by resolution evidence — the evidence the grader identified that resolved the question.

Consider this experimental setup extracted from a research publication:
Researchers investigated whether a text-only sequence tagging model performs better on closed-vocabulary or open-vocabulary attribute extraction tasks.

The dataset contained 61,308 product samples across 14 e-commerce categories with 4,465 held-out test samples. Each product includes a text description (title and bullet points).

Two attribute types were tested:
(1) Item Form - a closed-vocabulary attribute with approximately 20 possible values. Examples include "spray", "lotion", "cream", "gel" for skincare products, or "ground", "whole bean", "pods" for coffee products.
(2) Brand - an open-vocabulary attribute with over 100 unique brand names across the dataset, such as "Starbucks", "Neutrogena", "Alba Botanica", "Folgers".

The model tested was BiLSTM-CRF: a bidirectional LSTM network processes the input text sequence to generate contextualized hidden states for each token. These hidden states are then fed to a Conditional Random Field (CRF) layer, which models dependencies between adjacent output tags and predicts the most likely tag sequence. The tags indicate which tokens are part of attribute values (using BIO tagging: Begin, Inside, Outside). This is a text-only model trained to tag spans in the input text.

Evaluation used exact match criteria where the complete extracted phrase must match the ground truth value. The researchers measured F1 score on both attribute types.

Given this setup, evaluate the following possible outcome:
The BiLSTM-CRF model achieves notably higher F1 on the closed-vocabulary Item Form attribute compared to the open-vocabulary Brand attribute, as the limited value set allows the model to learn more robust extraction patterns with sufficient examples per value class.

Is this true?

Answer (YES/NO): NO